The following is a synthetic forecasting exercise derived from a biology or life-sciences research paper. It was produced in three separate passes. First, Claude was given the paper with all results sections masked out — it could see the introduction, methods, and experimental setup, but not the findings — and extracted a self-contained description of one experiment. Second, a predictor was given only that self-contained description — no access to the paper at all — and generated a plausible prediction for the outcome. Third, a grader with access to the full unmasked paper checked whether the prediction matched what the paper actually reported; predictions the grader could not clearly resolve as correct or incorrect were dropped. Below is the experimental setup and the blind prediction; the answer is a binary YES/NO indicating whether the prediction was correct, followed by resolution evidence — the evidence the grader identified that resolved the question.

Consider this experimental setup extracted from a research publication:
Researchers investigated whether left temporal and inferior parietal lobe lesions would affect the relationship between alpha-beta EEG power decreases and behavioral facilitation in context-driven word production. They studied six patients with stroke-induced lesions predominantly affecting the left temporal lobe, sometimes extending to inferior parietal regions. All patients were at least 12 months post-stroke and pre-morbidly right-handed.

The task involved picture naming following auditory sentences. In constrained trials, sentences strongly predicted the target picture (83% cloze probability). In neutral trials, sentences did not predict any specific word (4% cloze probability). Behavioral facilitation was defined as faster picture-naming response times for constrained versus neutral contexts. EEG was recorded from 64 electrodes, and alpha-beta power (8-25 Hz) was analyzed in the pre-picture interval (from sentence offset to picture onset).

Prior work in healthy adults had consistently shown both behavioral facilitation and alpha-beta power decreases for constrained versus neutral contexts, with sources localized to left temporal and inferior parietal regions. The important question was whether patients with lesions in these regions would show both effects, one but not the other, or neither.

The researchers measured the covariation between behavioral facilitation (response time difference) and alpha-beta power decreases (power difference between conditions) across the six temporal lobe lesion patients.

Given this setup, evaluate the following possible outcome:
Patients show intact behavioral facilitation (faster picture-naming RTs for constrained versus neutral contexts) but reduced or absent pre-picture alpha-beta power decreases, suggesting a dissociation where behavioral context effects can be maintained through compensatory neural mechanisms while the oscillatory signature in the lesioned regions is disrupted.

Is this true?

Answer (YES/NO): NO